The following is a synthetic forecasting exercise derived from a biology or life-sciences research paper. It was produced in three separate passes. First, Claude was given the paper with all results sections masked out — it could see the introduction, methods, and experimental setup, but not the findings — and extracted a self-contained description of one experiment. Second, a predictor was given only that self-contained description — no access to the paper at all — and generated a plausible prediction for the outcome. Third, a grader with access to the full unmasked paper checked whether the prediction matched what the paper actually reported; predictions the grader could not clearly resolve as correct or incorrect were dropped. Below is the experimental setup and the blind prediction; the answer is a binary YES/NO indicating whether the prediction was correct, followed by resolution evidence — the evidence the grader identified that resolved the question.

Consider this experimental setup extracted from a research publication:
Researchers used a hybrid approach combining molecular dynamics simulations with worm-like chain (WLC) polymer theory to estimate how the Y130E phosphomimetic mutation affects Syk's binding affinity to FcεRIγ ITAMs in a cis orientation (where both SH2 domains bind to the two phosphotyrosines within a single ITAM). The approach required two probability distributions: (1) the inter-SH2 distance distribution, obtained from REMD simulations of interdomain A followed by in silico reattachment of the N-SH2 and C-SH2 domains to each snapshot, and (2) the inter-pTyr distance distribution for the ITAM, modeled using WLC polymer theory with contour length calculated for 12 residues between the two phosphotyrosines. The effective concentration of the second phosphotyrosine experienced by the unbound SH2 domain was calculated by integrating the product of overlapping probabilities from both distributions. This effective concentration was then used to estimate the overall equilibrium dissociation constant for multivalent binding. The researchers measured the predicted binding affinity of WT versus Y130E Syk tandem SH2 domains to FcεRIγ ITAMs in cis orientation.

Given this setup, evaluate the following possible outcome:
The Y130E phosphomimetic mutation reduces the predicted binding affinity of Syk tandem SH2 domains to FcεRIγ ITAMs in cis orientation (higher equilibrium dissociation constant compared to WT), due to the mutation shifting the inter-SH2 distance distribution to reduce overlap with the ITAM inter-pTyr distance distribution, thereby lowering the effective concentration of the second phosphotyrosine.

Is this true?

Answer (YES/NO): YES